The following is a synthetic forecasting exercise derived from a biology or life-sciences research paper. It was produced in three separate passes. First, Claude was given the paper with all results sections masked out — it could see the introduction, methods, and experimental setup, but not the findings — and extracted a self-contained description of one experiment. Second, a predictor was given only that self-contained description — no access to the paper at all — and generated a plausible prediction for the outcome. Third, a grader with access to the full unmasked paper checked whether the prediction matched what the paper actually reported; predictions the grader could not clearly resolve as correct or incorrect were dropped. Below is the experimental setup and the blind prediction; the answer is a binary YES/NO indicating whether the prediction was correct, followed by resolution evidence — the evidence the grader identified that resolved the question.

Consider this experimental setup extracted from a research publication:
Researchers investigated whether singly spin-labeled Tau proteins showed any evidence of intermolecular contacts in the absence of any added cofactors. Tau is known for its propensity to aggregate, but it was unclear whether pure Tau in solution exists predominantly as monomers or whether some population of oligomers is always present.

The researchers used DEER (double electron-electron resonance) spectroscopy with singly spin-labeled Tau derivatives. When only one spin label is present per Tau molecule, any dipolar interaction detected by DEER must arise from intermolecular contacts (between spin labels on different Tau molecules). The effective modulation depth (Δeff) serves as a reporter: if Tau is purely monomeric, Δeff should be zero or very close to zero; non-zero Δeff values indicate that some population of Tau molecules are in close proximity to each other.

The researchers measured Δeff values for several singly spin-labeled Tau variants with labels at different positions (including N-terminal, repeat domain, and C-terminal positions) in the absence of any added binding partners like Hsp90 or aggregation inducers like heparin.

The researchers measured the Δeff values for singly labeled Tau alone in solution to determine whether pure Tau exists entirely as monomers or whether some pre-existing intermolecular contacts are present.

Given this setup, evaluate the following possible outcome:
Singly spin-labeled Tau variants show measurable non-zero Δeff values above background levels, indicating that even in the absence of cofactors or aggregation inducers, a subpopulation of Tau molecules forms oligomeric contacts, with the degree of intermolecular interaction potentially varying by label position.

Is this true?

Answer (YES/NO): YES